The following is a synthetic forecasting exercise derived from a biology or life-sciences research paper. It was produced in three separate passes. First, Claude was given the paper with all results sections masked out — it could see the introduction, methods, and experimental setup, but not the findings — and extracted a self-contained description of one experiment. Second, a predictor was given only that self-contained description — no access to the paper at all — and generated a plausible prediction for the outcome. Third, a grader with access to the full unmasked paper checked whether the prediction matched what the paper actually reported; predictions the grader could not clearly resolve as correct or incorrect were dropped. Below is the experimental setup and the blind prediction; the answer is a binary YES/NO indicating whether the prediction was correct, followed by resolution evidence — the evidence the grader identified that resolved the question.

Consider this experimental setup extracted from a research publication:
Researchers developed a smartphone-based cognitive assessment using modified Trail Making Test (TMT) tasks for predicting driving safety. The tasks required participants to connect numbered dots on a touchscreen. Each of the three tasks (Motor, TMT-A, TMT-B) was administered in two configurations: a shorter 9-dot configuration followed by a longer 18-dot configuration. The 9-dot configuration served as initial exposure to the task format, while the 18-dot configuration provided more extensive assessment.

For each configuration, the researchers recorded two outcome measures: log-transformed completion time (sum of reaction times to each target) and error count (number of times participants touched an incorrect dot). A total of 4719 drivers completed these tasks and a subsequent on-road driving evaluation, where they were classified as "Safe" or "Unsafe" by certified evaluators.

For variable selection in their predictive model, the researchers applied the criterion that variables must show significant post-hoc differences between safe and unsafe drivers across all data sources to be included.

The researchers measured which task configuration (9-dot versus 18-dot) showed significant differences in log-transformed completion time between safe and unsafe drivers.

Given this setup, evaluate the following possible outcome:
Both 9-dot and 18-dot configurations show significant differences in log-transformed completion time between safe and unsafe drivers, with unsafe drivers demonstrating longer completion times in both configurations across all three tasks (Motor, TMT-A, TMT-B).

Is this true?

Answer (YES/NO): YES